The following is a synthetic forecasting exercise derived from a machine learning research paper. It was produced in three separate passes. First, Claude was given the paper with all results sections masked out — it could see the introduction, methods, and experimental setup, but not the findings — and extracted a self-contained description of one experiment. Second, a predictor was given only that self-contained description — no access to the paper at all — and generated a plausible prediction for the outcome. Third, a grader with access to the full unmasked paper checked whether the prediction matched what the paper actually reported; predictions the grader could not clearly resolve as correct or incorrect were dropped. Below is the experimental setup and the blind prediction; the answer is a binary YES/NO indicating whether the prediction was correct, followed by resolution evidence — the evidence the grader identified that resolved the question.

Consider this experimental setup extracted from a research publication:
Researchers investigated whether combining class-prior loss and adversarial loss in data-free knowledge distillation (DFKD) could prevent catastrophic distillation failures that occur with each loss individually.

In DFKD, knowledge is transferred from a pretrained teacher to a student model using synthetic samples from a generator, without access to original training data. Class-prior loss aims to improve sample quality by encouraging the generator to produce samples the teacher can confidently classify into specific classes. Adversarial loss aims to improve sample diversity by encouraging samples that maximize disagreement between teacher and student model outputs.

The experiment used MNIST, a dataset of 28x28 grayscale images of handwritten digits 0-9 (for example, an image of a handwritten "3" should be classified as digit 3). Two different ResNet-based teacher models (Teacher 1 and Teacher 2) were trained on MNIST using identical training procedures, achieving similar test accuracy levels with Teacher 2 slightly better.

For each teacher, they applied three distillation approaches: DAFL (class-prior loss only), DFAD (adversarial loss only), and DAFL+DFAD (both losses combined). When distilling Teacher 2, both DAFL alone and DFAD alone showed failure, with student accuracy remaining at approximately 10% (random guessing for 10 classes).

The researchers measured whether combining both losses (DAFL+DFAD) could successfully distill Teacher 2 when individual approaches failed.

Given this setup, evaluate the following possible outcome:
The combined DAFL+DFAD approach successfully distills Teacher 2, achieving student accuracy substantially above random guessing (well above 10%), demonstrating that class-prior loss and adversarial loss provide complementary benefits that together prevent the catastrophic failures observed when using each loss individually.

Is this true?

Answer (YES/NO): NO